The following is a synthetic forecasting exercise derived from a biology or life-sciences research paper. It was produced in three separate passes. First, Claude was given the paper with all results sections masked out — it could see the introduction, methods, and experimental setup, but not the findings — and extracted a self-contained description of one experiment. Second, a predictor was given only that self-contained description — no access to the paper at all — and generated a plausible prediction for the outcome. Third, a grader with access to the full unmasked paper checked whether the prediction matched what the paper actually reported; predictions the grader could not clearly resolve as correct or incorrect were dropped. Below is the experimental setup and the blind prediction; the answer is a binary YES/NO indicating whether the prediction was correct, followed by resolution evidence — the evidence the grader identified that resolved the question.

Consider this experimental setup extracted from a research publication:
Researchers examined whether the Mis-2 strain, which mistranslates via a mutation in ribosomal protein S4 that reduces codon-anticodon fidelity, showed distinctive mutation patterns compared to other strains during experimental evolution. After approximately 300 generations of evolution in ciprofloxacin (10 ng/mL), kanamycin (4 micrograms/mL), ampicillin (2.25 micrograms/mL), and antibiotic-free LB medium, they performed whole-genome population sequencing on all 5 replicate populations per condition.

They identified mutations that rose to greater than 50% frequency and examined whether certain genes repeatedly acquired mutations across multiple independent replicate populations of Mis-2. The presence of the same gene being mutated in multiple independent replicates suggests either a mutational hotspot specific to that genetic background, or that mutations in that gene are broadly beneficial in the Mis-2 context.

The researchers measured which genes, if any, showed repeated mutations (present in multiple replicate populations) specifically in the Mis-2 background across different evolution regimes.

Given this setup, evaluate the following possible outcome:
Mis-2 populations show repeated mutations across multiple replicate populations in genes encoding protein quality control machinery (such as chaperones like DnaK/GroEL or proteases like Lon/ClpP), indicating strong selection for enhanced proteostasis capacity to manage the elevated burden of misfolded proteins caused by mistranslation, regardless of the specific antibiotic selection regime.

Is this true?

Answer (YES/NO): NO